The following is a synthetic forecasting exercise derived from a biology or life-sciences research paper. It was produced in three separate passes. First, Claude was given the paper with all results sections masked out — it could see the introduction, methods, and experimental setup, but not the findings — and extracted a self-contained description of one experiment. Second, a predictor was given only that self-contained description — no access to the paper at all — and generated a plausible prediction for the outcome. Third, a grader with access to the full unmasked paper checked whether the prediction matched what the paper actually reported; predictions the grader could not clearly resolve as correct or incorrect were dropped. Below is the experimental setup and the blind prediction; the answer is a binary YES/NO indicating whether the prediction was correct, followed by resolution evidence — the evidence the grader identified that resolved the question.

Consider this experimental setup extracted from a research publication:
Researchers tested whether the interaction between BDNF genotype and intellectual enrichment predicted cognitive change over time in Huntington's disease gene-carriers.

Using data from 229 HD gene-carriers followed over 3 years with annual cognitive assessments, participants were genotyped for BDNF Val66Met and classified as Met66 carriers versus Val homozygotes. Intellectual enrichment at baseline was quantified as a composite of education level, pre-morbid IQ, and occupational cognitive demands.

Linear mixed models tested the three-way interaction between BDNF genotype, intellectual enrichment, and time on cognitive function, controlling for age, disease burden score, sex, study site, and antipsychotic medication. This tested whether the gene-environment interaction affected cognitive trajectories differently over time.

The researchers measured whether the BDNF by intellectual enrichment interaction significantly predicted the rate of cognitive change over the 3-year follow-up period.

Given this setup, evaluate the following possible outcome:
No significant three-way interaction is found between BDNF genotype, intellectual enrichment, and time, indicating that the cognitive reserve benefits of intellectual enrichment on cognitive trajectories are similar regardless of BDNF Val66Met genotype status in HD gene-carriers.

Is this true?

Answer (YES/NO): NO